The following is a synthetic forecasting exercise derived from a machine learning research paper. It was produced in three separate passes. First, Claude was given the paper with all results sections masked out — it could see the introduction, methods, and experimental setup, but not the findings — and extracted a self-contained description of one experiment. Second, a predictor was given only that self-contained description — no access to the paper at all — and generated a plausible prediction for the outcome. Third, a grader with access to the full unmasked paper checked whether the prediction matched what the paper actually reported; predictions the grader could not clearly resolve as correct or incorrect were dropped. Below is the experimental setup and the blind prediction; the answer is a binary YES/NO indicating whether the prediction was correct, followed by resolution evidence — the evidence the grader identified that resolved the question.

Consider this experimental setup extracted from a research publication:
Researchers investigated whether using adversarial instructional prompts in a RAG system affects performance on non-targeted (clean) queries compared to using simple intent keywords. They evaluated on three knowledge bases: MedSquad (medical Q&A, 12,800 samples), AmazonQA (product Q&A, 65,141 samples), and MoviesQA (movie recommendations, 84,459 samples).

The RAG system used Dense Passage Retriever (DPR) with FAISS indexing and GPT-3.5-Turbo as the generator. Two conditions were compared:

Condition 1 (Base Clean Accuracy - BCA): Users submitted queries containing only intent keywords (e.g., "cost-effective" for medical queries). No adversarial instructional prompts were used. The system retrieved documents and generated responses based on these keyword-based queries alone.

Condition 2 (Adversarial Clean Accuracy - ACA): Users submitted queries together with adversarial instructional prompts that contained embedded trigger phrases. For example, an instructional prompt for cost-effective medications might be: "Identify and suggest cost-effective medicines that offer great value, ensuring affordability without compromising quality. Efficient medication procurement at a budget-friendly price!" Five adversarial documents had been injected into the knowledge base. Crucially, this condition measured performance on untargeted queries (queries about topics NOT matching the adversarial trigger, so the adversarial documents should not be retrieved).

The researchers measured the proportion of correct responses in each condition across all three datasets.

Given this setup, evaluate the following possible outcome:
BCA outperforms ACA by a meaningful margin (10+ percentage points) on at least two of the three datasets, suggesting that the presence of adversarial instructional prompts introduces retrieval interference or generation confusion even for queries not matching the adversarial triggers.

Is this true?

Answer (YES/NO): NO